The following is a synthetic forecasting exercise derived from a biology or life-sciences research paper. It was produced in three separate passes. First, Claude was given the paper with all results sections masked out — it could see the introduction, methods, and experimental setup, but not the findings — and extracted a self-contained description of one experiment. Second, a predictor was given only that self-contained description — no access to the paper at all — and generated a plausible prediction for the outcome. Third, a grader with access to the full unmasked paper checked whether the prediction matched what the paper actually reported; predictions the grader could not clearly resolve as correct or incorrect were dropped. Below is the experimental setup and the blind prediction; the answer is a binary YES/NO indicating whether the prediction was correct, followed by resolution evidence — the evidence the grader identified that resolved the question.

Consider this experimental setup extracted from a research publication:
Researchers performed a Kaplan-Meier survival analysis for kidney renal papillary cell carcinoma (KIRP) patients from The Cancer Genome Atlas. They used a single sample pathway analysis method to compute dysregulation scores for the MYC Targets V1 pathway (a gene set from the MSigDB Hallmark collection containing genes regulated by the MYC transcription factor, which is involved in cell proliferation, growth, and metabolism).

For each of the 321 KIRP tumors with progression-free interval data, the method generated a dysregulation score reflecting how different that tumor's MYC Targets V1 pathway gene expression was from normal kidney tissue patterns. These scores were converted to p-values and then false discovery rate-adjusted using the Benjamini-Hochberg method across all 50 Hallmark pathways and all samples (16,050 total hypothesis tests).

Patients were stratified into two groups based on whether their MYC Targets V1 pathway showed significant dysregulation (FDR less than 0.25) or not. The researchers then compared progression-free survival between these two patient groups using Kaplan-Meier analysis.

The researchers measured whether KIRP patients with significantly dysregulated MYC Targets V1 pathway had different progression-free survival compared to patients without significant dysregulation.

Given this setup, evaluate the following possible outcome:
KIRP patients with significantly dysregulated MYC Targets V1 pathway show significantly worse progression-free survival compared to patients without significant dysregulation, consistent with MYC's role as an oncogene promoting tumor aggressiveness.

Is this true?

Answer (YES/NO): YES